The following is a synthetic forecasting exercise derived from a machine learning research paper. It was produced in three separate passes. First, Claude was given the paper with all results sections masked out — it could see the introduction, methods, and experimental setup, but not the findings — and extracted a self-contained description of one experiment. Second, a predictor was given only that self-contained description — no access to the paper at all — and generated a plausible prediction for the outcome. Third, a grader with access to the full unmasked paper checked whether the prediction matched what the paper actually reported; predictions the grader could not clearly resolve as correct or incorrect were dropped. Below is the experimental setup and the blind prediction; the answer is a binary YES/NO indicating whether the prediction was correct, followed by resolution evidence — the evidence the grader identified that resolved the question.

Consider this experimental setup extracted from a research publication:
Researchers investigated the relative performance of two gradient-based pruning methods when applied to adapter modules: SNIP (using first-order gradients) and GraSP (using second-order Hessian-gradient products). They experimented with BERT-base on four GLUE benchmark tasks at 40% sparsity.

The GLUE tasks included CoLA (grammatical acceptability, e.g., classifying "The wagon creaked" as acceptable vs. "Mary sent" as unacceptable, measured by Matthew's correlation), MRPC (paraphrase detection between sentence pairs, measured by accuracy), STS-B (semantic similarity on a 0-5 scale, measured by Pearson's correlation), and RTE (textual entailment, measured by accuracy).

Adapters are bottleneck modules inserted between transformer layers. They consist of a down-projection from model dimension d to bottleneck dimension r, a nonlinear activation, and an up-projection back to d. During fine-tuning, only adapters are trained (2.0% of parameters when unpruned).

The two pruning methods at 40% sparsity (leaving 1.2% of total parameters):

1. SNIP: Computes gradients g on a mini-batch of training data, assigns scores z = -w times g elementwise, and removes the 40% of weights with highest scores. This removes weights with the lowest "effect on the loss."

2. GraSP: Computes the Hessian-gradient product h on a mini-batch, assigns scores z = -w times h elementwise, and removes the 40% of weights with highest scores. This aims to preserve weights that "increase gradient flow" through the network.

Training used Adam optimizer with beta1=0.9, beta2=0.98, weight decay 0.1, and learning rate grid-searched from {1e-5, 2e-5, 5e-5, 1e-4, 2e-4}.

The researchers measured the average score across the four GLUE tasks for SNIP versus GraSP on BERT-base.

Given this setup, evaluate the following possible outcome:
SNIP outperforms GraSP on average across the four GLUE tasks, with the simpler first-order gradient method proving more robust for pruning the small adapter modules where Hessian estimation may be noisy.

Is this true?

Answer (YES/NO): YES